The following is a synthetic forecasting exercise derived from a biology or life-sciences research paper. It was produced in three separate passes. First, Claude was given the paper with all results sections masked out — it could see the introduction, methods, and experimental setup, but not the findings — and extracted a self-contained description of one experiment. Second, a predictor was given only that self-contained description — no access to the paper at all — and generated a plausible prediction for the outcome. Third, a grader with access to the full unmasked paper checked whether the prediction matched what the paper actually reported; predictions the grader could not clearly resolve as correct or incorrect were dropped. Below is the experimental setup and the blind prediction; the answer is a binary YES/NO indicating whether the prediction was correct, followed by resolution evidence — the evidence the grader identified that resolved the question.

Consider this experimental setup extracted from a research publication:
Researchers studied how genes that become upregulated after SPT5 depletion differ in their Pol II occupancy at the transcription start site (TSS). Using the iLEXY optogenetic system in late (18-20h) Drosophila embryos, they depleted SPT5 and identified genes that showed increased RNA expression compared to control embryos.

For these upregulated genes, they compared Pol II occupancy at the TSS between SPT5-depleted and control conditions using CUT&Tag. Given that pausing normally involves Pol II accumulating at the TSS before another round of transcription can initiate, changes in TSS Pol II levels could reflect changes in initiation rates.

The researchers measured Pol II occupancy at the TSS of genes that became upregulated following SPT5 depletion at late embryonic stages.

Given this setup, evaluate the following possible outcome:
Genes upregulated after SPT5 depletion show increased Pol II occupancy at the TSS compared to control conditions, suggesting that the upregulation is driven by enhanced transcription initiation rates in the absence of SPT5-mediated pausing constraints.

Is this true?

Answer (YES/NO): YES